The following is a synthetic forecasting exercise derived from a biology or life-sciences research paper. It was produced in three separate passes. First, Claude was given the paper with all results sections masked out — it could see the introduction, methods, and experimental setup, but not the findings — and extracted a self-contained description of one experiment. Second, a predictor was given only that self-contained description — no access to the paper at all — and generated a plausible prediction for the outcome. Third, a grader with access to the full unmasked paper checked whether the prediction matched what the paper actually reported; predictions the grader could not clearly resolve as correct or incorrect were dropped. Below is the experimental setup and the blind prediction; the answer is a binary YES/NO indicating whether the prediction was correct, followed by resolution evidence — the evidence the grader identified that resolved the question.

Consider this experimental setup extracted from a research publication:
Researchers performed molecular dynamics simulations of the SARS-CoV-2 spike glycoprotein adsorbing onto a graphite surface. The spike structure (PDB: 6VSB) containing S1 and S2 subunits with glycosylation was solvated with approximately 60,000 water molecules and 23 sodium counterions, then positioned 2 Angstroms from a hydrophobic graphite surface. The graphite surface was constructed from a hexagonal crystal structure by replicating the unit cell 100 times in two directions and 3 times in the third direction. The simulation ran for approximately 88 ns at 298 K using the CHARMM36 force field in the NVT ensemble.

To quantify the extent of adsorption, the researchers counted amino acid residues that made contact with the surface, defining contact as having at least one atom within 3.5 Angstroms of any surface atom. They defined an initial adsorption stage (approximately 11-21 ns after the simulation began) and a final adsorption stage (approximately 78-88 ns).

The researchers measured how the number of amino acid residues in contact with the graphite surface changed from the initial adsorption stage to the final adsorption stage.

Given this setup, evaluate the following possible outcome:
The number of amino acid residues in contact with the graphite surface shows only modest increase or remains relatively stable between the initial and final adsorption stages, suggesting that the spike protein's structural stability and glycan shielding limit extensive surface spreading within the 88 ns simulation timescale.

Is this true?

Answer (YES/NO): NO